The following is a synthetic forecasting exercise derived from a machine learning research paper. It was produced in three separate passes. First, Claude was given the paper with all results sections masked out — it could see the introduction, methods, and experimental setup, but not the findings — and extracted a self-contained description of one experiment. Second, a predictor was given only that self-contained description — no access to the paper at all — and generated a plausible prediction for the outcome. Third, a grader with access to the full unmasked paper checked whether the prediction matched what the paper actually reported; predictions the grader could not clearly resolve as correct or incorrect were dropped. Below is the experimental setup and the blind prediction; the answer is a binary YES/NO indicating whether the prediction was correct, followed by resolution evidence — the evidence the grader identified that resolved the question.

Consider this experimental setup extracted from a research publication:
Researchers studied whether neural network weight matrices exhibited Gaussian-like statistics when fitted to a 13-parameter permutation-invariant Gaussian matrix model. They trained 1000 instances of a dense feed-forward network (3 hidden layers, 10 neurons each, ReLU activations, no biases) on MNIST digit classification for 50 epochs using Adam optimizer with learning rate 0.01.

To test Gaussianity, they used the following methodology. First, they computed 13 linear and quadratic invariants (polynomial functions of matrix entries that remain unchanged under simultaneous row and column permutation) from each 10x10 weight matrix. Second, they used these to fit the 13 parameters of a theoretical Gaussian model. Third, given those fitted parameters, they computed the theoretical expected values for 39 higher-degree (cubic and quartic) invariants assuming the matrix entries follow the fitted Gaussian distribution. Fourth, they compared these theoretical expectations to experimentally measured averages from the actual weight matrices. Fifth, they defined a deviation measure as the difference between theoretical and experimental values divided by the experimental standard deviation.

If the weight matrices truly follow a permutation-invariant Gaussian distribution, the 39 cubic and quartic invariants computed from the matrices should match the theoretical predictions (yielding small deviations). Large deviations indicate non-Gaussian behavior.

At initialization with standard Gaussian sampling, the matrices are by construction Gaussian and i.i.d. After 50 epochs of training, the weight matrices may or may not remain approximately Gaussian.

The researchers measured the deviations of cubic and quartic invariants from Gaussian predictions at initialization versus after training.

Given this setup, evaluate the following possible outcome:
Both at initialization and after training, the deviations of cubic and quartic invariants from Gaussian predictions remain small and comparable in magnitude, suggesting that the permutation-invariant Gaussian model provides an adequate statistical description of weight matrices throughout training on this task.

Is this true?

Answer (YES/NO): YES